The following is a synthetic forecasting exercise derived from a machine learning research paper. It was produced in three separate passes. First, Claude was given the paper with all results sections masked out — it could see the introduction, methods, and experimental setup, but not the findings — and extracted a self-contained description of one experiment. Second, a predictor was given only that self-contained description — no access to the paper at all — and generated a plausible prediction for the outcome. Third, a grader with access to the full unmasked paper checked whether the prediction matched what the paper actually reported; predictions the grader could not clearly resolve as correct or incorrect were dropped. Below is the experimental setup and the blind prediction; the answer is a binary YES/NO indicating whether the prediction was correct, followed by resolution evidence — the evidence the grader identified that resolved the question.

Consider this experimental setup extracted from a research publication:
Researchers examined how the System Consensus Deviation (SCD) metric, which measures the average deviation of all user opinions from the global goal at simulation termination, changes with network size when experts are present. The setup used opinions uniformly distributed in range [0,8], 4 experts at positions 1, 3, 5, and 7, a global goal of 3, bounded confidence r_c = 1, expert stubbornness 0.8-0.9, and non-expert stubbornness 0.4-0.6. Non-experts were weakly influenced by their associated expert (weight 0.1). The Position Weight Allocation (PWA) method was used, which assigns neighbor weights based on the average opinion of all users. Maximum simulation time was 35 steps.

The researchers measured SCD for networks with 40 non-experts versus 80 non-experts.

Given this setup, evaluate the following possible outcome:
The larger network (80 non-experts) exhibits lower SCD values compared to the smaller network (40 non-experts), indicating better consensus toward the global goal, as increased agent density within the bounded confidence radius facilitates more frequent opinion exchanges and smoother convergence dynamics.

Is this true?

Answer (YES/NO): NO